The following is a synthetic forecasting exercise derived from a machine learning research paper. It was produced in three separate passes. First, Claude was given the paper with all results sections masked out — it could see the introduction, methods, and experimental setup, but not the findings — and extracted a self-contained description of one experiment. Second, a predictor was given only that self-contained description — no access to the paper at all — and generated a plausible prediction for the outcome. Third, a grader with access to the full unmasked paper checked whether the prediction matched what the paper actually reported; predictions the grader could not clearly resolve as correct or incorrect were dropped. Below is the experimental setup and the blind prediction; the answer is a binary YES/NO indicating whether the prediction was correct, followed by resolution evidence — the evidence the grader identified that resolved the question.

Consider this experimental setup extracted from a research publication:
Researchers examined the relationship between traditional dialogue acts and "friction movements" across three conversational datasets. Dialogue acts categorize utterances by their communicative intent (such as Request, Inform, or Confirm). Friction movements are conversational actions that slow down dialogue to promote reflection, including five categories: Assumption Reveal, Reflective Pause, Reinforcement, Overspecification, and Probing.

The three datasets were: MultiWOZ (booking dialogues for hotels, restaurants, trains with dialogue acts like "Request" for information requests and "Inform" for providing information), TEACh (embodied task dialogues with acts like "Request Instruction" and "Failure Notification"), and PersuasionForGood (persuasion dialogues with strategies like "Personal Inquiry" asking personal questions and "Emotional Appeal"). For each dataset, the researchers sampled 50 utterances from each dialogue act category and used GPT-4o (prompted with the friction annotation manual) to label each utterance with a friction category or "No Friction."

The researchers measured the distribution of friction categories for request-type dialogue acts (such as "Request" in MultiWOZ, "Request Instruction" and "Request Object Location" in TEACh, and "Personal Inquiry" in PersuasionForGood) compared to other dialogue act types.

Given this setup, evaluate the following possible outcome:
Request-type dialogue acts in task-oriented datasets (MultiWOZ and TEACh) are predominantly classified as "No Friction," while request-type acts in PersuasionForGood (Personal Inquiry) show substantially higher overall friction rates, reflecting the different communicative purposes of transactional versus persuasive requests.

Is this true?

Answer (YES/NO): NO